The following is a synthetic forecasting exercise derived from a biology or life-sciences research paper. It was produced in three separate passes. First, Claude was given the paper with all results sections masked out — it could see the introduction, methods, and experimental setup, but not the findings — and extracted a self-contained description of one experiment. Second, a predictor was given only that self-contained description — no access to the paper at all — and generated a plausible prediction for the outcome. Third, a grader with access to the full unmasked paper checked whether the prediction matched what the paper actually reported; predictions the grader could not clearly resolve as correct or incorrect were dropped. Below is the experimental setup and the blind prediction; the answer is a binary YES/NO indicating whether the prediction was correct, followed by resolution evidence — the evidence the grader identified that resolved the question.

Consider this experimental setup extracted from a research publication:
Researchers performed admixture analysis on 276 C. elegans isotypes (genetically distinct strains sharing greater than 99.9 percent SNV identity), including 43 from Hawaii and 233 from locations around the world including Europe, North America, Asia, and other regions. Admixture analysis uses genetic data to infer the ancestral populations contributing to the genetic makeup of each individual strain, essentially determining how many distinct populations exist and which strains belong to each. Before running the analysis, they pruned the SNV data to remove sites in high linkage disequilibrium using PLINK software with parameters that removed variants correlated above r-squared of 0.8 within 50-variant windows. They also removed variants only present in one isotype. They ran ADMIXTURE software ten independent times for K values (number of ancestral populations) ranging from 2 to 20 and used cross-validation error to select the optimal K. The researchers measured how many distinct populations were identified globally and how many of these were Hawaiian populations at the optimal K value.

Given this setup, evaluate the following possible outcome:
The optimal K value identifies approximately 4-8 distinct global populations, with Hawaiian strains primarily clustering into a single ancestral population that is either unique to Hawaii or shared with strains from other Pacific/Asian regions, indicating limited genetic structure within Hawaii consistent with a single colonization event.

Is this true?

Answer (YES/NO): NO